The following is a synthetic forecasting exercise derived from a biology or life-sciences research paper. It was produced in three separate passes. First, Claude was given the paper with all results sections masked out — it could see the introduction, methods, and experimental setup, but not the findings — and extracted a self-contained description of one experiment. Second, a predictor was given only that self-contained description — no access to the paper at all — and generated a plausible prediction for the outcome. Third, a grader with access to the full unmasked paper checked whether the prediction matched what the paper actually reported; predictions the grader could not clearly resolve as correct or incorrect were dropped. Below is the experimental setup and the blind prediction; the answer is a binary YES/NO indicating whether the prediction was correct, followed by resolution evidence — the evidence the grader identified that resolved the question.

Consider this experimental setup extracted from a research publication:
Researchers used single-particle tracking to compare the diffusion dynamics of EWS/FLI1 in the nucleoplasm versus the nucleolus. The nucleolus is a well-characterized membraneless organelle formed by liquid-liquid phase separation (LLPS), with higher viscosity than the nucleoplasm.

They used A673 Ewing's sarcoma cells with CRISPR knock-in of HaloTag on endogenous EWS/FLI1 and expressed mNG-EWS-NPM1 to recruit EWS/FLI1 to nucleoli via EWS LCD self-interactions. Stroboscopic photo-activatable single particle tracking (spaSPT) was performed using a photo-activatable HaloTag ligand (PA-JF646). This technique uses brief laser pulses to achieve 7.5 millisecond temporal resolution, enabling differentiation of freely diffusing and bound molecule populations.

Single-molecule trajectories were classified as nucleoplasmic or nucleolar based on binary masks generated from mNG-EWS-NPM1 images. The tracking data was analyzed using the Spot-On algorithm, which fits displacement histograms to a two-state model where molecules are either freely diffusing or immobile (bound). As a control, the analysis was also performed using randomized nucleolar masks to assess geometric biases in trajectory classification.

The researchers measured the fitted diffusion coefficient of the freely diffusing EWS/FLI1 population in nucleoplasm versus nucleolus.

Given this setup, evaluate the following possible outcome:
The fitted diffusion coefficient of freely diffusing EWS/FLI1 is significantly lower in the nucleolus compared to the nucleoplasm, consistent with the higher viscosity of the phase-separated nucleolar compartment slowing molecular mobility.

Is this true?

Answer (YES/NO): YES